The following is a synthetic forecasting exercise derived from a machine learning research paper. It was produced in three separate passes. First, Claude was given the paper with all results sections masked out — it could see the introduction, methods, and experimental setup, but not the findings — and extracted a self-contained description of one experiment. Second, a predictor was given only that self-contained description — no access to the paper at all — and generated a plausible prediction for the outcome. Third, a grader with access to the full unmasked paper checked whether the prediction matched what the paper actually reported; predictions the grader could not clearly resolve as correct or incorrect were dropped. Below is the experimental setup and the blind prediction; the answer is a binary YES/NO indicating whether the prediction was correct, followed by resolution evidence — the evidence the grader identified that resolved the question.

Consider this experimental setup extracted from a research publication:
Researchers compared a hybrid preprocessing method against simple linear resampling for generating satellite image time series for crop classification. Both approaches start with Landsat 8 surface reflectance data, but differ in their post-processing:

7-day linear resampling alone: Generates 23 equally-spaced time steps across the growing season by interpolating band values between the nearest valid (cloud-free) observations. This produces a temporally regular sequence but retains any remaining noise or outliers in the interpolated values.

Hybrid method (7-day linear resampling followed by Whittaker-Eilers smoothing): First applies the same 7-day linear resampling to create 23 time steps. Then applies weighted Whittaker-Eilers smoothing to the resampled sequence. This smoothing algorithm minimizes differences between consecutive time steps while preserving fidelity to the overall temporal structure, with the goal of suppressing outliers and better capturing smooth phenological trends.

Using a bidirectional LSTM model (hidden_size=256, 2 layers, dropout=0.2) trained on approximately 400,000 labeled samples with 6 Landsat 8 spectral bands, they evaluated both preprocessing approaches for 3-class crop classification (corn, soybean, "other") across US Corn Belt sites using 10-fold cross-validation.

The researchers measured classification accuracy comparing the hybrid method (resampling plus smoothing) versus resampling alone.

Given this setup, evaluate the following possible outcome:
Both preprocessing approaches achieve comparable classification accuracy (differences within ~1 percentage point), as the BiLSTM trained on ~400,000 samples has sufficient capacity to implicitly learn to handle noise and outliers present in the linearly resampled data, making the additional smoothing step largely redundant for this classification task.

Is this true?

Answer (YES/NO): NO